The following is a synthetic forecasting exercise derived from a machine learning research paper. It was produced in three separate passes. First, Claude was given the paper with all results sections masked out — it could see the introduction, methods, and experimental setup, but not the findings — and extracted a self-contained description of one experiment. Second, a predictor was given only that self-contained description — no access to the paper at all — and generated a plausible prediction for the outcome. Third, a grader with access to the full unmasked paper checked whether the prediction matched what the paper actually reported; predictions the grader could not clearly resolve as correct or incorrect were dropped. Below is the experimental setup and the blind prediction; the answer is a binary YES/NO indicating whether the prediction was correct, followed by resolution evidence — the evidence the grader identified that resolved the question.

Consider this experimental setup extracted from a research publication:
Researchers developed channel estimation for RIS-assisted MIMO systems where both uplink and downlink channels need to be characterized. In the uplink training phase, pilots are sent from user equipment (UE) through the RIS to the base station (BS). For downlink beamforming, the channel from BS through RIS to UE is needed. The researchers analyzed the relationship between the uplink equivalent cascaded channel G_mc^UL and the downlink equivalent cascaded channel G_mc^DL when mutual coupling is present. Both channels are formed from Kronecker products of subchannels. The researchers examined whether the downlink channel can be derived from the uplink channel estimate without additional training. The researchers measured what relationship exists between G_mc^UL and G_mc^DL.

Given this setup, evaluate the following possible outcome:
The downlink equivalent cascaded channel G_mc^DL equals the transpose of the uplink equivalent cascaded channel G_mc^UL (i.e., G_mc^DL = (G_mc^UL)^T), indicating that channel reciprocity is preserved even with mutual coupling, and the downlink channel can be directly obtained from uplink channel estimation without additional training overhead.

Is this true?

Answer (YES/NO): NO